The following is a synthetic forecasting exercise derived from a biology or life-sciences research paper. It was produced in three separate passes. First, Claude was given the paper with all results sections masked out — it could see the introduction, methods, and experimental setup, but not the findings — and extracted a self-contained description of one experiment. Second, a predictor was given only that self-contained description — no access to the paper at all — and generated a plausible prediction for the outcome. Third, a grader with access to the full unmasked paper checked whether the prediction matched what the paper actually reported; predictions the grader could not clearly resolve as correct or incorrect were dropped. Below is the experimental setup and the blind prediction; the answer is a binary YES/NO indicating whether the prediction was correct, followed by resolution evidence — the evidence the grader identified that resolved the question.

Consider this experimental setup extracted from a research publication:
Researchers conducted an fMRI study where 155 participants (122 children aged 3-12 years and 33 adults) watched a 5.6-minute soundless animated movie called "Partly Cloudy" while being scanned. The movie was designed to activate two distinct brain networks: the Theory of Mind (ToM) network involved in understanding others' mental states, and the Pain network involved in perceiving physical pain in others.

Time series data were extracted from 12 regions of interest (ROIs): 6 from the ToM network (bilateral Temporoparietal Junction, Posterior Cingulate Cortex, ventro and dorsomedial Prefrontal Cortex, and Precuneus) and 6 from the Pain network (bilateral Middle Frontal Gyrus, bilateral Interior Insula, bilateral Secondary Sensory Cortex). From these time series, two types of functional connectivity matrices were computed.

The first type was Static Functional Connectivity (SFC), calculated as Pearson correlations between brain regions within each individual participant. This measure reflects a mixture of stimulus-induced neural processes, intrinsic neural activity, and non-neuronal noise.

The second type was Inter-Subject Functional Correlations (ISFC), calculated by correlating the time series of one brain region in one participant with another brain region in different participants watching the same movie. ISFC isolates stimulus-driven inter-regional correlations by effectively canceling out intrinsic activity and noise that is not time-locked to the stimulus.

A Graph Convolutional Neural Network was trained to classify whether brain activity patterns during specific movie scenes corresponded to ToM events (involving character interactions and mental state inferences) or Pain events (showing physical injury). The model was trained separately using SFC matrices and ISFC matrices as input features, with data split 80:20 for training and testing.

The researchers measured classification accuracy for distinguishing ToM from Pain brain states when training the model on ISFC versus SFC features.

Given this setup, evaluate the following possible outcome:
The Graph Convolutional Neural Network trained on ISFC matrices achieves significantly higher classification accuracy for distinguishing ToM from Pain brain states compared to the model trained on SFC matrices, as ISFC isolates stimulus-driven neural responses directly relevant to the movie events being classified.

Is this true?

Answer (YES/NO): YES